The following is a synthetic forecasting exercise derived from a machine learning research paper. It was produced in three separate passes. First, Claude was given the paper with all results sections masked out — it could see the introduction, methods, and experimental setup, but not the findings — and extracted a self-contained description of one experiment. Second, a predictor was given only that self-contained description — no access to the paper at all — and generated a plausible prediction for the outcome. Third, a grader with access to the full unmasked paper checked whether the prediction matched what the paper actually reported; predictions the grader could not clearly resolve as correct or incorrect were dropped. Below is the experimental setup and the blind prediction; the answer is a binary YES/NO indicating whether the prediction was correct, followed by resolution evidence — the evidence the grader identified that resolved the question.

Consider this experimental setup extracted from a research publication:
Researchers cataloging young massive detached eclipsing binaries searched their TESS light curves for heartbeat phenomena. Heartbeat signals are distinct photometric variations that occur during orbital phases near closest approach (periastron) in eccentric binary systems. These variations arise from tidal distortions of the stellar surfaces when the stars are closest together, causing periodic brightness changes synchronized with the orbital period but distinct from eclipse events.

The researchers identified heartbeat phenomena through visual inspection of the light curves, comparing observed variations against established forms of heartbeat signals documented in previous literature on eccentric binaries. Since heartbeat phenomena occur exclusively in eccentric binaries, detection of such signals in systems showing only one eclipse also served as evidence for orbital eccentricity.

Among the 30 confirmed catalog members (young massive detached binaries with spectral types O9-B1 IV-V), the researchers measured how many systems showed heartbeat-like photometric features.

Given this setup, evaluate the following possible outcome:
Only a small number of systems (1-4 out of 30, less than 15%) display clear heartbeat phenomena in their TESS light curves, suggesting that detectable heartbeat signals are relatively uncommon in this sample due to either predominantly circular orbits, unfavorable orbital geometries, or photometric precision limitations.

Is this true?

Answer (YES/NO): NO